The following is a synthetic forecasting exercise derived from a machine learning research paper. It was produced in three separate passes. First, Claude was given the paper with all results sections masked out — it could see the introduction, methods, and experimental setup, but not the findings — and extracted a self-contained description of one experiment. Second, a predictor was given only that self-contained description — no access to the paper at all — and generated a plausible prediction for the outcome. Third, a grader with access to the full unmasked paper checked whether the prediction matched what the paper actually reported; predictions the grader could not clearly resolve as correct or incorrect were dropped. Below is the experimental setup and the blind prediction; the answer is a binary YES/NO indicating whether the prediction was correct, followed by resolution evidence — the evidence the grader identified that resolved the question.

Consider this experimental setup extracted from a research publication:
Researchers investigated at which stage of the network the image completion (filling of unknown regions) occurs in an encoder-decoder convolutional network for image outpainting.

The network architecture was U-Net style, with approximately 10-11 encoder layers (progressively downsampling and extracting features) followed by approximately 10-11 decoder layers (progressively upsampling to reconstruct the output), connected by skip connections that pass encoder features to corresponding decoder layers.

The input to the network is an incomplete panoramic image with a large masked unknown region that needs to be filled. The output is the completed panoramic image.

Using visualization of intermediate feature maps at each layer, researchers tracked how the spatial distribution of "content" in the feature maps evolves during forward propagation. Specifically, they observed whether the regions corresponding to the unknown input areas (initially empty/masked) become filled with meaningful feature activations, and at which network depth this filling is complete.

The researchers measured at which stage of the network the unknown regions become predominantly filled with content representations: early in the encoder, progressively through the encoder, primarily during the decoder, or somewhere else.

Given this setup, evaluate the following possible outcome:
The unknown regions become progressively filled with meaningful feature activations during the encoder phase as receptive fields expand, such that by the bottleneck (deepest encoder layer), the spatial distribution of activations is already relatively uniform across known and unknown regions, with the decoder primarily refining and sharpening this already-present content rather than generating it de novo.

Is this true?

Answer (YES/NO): YES